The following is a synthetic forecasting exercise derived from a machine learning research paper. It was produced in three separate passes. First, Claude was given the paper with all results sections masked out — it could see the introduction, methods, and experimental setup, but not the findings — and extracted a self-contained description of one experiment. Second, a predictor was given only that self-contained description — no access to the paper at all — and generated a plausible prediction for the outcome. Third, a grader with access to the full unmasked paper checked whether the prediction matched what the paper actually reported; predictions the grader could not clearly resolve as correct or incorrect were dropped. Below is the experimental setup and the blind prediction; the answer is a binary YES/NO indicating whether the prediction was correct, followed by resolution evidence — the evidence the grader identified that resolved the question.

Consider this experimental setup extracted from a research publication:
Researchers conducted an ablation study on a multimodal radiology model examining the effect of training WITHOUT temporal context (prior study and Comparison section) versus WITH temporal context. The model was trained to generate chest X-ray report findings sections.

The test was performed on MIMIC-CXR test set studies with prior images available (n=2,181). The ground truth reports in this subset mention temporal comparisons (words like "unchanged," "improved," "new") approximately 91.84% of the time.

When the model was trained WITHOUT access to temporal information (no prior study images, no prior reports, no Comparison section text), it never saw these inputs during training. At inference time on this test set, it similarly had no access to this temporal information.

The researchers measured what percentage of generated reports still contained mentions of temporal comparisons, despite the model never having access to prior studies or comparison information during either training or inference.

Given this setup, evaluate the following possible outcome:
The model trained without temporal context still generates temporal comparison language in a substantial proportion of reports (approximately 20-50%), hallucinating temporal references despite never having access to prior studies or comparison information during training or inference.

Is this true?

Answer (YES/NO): NO